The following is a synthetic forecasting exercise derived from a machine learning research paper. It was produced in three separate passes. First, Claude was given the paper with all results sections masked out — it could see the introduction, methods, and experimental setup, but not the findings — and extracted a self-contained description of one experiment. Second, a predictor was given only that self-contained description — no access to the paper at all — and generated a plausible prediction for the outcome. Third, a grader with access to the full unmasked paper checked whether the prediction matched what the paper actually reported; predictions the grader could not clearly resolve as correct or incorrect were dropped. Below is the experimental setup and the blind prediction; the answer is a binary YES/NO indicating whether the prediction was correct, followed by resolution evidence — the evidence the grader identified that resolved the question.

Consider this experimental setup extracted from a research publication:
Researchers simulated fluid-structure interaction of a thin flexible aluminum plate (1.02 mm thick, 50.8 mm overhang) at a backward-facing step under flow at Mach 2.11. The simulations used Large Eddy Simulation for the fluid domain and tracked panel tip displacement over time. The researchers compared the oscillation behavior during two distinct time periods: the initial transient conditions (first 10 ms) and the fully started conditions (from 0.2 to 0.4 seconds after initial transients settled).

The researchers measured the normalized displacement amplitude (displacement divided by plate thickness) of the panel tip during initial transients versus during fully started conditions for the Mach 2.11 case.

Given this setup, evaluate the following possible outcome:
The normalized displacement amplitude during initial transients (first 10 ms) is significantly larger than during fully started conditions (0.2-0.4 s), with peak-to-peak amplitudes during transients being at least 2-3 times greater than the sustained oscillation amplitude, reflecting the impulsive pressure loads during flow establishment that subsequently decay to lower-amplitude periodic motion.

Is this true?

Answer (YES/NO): YES